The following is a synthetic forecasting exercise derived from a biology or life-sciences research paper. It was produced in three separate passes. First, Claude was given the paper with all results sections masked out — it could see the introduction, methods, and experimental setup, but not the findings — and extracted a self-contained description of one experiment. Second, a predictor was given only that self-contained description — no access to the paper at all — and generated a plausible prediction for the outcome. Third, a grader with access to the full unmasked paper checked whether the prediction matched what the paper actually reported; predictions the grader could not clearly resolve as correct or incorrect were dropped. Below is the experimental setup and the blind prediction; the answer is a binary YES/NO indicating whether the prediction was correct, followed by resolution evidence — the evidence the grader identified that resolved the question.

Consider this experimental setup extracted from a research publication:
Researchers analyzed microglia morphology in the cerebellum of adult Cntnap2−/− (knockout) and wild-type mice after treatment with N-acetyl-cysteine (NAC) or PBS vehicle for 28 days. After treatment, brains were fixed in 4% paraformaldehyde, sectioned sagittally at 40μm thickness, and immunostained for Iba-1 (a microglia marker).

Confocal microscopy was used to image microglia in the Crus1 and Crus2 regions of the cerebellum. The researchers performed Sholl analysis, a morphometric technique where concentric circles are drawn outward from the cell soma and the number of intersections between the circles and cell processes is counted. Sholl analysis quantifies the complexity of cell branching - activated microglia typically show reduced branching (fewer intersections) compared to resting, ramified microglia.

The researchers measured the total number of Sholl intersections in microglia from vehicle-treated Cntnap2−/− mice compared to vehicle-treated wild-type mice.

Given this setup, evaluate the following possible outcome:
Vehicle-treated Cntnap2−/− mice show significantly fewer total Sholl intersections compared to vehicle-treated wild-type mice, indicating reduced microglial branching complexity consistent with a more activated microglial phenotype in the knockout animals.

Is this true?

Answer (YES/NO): YES